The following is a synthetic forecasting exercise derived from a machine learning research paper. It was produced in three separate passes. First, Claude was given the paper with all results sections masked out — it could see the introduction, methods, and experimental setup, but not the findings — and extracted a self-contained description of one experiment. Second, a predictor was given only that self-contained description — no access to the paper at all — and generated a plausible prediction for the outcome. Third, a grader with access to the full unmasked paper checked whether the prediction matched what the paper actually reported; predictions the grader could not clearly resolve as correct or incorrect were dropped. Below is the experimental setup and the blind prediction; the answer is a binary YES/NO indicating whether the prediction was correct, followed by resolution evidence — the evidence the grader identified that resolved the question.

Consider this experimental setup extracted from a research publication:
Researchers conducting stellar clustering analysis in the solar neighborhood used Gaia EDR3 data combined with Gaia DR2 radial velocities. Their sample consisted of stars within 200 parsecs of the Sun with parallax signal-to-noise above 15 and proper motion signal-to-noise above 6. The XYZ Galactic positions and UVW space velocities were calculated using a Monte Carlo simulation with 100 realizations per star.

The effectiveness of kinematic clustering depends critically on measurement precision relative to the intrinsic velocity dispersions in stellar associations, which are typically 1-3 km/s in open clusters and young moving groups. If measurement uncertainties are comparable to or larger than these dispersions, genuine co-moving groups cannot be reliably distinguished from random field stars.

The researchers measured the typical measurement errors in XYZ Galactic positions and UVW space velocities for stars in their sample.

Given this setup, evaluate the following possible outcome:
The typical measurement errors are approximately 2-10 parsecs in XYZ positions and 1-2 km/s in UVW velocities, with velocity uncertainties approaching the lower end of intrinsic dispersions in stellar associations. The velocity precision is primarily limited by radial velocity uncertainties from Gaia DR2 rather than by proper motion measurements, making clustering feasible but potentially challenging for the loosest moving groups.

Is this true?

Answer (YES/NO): NO